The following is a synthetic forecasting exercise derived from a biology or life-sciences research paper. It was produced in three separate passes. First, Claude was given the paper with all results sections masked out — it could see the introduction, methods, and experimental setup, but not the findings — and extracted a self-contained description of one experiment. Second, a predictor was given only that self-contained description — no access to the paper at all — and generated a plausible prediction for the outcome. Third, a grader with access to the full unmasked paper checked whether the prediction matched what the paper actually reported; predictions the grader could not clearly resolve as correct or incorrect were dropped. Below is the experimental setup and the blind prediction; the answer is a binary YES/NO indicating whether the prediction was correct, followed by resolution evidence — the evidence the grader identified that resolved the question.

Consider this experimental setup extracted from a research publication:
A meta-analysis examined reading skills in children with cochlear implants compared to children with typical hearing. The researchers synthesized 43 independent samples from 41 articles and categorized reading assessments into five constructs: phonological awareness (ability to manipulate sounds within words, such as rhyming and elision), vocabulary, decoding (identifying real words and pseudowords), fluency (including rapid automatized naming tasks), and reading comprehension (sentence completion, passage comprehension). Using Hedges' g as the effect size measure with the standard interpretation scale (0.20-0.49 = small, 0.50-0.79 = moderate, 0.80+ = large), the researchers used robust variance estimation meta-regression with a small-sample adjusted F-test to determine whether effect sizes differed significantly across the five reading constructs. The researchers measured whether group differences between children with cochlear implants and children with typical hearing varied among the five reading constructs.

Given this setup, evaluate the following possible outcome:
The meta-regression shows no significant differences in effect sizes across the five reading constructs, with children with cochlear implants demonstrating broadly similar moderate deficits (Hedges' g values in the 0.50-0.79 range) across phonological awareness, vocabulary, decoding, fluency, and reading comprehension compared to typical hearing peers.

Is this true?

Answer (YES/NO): NO